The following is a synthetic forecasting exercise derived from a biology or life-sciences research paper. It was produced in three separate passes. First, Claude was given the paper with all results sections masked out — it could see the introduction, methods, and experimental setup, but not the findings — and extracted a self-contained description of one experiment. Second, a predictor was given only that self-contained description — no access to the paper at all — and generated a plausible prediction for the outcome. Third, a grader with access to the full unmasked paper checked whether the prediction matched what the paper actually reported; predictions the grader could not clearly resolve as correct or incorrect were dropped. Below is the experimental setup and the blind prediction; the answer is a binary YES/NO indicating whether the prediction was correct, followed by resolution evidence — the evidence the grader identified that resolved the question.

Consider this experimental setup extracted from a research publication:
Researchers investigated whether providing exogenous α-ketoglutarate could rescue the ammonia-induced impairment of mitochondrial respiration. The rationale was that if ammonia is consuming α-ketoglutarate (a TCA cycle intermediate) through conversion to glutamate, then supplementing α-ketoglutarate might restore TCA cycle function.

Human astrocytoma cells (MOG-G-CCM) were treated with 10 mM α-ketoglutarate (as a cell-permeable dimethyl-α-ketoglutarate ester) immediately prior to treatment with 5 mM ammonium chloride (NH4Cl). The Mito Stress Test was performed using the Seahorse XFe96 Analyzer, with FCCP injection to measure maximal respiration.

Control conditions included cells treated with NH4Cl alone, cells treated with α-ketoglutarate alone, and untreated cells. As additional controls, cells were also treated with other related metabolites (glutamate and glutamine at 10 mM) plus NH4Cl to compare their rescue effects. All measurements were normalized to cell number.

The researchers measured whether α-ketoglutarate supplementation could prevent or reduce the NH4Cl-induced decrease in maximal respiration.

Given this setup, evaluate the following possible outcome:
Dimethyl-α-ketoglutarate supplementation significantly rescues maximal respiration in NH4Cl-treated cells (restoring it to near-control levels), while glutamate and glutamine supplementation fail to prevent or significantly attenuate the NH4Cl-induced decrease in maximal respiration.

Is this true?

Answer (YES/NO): NO